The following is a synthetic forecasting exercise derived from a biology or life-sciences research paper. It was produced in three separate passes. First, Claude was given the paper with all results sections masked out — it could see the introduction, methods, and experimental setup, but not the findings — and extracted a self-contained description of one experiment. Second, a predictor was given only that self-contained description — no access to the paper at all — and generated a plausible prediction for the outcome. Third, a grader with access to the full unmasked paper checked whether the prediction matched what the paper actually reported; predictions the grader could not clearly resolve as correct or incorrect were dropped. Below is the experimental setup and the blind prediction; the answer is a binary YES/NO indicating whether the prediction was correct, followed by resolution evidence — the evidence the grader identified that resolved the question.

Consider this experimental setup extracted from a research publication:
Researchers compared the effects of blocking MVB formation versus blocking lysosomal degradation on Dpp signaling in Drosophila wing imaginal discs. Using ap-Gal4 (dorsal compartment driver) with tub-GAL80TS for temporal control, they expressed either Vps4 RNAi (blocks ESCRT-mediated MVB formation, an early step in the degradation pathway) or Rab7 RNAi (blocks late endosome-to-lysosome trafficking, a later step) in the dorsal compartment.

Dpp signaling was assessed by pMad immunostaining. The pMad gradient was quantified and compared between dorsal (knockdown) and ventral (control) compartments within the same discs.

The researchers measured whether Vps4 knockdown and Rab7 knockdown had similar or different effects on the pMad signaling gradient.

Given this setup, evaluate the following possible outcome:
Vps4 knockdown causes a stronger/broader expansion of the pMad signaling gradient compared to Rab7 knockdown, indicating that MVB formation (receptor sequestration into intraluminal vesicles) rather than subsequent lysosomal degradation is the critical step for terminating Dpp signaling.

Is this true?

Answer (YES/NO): YES